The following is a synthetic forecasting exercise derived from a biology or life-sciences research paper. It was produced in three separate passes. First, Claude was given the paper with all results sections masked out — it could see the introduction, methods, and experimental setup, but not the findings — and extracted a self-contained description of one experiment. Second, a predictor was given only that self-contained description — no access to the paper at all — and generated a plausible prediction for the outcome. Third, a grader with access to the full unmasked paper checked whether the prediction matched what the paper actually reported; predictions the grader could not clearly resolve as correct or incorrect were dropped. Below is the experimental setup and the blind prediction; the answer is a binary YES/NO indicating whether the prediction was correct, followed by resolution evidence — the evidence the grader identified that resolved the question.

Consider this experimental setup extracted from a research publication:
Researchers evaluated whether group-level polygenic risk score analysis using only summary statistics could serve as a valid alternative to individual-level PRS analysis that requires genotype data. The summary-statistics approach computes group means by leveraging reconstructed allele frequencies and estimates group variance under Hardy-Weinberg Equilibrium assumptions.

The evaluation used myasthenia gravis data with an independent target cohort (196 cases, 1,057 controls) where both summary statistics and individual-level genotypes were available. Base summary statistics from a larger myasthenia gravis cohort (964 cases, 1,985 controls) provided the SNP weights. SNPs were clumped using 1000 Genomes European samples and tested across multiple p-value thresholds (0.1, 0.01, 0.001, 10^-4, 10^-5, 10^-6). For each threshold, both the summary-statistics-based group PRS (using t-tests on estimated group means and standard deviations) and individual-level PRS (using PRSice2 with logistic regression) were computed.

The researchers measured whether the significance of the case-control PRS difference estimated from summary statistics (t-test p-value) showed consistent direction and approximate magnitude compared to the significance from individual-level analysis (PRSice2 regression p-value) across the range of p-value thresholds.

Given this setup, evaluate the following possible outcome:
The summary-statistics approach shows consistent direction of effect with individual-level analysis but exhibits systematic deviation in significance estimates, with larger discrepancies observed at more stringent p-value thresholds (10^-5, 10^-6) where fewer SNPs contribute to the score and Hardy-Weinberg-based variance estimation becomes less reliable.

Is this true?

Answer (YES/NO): NO